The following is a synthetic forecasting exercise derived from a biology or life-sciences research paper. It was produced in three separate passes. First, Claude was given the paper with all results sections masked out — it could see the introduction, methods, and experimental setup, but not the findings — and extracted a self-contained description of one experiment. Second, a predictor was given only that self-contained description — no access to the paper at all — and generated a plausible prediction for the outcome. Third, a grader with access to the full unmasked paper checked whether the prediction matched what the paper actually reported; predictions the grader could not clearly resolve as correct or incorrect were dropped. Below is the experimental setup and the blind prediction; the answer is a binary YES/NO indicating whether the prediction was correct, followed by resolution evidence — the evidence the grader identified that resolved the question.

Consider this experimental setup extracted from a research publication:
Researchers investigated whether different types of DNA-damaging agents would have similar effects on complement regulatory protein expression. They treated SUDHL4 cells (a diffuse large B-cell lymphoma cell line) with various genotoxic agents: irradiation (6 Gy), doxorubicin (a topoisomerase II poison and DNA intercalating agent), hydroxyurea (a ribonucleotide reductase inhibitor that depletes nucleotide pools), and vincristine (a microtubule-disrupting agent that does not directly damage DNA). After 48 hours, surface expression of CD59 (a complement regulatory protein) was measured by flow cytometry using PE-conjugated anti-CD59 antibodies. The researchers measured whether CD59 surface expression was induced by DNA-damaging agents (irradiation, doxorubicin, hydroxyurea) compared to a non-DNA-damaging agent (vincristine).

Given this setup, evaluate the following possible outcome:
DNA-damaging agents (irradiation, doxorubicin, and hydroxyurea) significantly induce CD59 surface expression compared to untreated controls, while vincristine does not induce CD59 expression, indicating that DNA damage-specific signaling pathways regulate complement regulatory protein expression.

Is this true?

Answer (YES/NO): NO